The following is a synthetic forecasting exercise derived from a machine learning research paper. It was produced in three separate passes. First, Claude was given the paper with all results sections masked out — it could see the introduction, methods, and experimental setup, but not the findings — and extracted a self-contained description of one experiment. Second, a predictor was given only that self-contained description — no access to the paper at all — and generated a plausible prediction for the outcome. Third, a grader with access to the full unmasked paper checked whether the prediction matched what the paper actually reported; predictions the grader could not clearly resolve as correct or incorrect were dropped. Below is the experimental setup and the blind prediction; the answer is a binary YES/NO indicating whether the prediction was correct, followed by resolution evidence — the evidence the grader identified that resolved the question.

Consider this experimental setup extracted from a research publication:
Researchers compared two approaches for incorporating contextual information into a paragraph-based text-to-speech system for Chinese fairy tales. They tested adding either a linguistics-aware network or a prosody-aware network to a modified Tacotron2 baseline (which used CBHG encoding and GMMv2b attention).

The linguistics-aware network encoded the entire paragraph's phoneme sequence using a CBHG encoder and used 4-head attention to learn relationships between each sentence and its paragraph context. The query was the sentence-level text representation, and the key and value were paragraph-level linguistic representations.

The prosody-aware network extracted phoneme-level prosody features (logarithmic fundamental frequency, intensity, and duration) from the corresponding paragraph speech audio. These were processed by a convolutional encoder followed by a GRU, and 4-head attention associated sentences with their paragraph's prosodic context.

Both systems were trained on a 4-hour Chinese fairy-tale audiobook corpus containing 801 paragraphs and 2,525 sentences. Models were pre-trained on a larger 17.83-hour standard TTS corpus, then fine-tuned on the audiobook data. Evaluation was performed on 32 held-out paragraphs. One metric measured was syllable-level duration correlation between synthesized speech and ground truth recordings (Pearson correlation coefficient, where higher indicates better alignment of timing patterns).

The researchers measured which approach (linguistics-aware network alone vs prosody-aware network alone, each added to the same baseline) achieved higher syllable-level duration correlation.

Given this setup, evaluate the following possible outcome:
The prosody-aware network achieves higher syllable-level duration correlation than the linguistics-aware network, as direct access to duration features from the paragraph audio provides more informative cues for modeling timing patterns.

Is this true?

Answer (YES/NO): NO